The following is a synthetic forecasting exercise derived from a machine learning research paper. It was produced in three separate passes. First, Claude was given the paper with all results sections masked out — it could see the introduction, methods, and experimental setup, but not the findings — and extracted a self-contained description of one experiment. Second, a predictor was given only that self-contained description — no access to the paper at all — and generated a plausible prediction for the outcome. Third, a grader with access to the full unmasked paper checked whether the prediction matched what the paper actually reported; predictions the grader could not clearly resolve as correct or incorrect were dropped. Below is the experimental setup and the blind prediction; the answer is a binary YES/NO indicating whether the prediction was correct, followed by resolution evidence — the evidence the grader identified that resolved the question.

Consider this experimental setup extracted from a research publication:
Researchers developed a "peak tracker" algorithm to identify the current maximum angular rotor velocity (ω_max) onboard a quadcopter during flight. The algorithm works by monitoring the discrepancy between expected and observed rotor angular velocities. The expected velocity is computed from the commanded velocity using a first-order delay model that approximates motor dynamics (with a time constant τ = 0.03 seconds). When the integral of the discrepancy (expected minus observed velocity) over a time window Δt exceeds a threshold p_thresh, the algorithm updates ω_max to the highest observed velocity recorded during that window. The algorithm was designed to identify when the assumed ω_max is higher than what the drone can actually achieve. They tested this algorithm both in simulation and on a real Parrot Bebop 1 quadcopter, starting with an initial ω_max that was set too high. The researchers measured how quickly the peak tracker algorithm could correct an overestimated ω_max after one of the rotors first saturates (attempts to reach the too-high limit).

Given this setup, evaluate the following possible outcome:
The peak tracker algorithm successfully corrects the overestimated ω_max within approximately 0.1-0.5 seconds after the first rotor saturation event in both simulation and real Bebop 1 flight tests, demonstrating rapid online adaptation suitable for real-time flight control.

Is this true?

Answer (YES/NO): YES